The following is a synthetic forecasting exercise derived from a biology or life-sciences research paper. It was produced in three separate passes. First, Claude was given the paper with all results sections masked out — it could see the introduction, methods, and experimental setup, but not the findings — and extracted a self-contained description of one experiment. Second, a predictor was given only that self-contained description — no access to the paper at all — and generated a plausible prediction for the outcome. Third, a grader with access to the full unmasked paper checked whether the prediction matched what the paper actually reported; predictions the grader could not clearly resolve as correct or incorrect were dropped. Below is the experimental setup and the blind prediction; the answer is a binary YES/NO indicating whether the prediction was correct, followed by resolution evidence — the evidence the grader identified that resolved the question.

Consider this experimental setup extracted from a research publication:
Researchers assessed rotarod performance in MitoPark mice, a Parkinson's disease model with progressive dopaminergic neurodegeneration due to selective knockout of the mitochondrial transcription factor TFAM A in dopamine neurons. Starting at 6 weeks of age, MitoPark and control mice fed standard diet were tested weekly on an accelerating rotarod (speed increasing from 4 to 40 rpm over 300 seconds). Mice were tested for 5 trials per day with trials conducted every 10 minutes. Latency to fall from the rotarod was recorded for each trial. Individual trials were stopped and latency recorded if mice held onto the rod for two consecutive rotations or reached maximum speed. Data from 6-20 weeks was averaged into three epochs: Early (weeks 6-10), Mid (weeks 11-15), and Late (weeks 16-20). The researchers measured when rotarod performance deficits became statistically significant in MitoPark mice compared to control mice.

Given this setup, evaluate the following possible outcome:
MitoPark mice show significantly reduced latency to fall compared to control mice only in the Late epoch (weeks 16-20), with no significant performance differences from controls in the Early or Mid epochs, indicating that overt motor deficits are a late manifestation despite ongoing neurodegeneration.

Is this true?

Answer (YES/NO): YES